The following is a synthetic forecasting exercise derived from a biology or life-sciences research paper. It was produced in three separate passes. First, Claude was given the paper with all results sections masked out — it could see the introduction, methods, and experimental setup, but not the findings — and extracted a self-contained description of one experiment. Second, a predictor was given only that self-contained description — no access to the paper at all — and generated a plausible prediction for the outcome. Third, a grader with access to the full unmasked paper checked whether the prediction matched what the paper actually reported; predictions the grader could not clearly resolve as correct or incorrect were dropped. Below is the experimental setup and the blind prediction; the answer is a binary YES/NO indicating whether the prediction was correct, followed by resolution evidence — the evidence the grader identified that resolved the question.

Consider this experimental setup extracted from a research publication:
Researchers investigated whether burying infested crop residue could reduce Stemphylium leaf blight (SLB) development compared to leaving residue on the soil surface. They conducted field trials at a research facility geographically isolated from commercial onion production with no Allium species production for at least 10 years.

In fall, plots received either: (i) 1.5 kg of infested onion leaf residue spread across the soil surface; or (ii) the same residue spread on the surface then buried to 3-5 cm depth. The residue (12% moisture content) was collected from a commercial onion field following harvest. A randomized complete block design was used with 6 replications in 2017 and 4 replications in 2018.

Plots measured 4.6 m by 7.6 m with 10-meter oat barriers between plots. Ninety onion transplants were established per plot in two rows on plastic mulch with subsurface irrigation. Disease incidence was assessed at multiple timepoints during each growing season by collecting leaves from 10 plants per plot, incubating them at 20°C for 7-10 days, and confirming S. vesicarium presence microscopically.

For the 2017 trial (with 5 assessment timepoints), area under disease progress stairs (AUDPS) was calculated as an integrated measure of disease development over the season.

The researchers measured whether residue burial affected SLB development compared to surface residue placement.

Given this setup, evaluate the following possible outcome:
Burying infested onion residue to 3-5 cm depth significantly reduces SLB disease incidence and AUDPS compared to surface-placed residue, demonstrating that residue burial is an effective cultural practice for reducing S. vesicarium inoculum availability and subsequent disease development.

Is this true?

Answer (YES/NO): NO